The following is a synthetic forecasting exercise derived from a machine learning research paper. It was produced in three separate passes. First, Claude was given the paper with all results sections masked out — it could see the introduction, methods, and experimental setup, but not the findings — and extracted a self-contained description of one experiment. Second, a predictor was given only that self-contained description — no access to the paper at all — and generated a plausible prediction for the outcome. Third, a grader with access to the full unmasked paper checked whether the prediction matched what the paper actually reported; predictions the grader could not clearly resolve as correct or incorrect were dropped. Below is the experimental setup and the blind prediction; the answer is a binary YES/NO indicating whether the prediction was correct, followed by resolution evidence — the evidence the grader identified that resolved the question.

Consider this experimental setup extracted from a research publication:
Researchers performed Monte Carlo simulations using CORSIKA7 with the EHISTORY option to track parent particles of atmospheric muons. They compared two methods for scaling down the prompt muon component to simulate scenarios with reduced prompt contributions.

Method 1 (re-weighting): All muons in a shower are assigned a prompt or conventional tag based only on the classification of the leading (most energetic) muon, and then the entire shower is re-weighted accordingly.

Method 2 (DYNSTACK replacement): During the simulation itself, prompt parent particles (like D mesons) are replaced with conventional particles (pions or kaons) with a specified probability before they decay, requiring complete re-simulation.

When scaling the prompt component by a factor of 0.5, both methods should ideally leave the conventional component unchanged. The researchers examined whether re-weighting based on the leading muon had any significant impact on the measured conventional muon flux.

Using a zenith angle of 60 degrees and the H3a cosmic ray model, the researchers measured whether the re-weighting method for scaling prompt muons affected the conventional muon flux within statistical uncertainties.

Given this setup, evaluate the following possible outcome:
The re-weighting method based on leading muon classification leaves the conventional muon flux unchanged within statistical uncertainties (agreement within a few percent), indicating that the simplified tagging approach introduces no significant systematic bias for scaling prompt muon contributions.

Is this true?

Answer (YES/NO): YES